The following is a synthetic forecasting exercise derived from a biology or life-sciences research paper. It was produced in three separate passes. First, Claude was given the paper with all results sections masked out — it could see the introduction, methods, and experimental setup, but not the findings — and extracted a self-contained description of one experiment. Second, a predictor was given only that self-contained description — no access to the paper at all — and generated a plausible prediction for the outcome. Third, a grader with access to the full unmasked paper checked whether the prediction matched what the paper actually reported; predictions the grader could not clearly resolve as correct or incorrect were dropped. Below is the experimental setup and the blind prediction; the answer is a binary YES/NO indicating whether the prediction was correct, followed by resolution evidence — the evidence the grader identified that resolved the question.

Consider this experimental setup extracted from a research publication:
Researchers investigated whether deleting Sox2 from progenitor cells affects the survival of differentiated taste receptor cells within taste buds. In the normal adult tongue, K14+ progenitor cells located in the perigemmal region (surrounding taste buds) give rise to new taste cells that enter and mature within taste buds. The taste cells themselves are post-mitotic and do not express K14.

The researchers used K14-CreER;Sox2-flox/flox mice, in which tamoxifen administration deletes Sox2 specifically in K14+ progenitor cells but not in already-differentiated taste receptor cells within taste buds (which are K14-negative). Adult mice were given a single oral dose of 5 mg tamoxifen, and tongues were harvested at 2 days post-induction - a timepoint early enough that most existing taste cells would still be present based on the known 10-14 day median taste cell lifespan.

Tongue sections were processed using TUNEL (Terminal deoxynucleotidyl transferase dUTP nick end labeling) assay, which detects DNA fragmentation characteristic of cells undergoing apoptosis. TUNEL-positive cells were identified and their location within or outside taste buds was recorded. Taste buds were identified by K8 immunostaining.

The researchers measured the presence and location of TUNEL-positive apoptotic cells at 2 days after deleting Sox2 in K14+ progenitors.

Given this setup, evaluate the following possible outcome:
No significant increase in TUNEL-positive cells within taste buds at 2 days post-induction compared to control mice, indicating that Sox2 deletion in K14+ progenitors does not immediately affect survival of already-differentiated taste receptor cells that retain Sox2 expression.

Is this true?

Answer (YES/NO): NO